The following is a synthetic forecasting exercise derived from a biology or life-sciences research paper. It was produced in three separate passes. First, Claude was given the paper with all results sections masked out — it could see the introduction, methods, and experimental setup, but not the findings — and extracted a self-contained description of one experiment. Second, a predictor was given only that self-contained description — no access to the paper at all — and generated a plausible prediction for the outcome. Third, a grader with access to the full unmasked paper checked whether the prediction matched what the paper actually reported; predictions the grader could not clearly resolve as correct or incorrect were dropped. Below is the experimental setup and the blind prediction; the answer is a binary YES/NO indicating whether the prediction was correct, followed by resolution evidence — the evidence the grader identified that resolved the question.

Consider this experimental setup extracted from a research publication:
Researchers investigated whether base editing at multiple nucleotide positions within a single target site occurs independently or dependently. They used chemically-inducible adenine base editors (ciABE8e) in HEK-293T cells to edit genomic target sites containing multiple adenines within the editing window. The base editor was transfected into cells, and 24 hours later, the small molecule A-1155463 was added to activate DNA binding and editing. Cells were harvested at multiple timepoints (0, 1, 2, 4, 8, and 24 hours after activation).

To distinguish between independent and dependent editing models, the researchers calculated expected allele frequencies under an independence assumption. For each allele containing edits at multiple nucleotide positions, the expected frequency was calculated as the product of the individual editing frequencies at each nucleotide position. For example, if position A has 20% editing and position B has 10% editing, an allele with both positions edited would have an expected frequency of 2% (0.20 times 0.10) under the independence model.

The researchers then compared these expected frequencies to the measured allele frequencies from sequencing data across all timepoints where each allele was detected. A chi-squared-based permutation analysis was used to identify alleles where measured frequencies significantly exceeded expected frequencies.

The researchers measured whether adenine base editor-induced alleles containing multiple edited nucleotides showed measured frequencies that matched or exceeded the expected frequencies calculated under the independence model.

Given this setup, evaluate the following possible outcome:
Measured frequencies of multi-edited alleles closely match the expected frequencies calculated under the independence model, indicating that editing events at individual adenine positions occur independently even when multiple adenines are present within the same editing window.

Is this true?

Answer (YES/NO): NO